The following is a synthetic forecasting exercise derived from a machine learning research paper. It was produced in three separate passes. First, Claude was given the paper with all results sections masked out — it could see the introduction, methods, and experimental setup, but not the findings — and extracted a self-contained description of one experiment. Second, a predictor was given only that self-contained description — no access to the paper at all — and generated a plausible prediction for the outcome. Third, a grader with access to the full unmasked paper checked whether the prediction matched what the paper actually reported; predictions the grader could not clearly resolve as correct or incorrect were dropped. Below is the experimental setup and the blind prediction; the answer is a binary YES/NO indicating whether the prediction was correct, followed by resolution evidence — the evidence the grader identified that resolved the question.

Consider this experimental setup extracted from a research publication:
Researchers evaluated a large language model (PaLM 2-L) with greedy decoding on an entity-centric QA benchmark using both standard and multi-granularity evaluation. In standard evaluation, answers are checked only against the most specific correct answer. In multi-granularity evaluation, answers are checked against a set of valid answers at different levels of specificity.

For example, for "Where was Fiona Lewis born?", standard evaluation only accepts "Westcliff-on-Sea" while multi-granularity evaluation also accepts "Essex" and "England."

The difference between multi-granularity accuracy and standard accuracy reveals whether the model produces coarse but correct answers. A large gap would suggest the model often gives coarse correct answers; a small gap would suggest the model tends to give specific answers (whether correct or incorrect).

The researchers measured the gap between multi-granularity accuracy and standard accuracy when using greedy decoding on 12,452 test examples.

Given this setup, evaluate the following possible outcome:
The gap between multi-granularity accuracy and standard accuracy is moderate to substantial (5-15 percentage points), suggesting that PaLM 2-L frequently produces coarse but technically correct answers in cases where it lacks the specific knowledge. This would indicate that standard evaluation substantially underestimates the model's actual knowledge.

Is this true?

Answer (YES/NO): NO